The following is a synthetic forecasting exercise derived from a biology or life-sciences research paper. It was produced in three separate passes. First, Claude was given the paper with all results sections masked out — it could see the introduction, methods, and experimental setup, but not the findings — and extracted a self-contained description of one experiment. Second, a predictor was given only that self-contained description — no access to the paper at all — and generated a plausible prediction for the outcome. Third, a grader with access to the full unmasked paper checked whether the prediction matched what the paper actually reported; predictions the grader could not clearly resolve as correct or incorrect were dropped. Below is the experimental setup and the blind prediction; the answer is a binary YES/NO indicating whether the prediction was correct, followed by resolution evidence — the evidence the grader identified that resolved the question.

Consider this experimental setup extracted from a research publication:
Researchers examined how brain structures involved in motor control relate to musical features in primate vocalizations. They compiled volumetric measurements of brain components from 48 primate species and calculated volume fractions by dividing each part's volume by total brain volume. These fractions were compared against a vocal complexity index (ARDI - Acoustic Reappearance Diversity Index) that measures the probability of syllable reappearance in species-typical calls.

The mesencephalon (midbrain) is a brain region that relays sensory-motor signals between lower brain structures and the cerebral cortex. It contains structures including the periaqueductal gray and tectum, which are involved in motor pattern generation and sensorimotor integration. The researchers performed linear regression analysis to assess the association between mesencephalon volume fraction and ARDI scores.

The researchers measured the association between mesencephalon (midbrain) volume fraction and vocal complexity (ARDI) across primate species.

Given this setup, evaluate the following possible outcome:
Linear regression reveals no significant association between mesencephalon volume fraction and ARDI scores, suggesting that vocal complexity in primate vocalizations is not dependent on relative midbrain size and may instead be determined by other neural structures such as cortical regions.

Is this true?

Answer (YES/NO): NO